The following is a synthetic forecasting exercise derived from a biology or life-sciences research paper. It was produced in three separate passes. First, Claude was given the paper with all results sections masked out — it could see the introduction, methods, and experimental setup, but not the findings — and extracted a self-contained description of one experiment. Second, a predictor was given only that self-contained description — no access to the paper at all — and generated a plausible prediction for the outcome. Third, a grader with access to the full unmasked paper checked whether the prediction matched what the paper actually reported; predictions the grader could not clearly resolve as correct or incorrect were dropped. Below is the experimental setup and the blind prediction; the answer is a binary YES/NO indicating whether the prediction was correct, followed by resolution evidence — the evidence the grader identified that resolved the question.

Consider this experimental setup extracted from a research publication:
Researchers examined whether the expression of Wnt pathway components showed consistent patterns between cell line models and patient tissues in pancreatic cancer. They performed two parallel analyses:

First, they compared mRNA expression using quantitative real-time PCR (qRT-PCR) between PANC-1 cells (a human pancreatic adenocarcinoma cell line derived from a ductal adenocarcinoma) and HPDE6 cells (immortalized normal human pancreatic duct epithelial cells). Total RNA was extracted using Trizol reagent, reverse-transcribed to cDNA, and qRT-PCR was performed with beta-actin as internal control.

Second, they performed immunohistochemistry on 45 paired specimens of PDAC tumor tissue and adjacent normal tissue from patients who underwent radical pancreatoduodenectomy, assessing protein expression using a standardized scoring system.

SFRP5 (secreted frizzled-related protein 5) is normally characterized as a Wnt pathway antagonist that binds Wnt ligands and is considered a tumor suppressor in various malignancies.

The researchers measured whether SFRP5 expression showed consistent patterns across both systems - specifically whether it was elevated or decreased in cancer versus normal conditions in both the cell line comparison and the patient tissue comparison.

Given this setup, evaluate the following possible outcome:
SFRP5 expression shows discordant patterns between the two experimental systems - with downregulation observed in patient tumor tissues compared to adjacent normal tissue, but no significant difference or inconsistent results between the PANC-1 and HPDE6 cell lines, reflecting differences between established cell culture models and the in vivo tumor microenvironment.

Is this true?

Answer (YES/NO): NO